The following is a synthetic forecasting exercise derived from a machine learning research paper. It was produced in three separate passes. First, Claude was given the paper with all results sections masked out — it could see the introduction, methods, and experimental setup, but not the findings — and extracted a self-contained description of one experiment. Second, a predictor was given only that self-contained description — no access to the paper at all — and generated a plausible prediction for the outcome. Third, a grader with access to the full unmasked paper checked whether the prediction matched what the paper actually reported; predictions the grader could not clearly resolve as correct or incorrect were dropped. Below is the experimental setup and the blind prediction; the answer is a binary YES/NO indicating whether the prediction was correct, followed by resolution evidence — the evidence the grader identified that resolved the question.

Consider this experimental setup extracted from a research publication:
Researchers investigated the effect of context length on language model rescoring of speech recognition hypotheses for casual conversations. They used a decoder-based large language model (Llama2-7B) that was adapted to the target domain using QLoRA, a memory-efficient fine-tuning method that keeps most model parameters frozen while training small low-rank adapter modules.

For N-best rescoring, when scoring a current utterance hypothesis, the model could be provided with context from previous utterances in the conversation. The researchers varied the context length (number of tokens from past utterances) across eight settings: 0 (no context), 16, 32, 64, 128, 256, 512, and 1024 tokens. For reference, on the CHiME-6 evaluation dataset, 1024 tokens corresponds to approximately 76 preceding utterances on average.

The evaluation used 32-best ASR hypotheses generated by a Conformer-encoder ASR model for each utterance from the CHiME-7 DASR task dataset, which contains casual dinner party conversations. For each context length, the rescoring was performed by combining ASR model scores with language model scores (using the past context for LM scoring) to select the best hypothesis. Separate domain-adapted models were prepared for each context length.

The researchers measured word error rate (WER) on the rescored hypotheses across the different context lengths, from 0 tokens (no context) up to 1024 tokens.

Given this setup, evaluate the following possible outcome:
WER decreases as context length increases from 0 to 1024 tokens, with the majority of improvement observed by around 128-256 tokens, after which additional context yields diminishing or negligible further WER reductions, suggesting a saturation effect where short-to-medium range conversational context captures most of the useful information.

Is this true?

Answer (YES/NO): YES